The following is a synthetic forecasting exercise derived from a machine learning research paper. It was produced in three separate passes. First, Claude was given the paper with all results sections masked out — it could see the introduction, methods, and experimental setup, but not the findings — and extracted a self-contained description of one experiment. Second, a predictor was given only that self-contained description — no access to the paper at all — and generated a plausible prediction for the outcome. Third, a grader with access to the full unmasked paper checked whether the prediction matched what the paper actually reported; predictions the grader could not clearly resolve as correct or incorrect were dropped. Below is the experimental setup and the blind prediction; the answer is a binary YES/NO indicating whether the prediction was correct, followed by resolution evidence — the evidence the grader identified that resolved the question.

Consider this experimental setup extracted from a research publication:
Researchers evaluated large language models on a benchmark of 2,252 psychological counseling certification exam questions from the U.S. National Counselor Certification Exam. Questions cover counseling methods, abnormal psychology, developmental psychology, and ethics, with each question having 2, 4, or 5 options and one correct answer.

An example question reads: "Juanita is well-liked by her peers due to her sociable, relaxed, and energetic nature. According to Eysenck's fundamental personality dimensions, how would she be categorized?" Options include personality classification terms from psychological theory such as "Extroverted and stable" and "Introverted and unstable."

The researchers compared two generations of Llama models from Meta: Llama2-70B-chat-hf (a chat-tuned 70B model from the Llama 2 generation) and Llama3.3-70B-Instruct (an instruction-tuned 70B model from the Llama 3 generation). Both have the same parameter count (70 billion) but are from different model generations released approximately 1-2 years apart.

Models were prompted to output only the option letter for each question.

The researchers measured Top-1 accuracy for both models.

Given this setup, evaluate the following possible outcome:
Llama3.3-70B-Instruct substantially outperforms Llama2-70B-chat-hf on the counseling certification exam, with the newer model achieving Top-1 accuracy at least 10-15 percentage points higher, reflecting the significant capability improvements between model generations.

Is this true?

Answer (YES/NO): YES